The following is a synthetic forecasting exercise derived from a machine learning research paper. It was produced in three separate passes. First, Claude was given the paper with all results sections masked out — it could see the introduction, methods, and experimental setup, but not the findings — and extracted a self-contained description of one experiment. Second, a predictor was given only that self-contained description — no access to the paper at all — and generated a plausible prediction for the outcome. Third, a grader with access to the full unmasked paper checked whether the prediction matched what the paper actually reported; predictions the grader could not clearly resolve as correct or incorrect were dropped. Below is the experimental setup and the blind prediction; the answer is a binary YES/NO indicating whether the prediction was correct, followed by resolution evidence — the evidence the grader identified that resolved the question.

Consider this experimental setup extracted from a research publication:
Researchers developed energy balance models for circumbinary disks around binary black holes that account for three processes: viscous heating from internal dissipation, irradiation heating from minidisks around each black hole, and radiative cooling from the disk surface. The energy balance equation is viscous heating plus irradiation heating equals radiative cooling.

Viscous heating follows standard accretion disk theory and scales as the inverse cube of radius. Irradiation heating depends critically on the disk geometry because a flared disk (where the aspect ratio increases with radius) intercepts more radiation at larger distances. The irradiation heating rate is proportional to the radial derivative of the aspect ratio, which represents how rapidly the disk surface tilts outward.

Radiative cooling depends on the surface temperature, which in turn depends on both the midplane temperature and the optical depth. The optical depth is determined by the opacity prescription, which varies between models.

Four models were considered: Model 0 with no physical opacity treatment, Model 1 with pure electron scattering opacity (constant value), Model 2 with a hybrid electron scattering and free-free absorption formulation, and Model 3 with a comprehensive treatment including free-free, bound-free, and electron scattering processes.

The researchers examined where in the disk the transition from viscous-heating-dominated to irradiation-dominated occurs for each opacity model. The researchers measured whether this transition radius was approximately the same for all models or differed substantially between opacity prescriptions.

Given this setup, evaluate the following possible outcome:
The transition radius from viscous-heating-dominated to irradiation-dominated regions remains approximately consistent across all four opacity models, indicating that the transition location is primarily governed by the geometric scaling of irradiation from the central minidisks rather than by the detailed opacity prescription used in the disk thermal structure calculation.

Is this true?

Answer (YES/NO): YES